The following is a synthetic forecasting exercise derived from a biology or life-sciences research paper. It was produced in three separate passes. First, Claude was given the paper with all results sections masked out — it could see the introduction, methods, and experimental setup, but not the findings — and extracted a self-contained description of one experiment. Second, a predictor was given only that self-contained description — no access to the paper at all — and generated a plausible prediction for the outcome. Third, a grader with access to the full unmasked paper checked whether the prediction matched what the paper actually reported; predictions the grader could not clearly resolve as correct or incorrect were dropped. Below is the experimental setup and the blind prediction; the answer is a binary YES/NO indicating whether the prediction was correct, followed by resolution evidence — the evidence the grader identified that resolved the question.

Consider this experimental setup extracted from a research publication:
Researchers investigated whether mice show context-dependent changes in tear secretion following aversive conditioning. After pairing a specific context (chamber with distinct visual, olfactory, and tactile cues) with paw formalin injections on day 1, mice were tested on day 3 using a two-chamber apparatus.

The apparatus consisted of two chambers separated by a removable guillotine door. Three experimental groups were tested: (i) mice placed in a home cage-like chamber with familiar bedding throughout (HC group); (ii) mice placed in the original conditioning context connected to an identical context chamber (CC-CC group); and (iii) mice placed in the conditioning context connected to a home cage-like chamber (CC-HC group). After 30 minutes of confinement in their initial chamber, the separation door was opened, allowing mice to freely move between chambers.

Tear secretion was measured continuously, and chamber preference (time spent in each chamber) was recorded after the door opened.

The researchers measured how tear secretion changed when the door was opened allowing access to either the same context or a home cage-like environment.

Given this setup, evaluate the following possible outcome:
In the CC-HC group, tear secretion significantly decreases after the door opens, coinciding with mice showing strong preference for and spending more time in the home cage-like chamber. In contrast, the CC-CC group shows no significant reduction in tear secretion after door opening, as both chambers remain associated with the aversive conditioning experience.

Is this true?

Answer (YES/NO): YES